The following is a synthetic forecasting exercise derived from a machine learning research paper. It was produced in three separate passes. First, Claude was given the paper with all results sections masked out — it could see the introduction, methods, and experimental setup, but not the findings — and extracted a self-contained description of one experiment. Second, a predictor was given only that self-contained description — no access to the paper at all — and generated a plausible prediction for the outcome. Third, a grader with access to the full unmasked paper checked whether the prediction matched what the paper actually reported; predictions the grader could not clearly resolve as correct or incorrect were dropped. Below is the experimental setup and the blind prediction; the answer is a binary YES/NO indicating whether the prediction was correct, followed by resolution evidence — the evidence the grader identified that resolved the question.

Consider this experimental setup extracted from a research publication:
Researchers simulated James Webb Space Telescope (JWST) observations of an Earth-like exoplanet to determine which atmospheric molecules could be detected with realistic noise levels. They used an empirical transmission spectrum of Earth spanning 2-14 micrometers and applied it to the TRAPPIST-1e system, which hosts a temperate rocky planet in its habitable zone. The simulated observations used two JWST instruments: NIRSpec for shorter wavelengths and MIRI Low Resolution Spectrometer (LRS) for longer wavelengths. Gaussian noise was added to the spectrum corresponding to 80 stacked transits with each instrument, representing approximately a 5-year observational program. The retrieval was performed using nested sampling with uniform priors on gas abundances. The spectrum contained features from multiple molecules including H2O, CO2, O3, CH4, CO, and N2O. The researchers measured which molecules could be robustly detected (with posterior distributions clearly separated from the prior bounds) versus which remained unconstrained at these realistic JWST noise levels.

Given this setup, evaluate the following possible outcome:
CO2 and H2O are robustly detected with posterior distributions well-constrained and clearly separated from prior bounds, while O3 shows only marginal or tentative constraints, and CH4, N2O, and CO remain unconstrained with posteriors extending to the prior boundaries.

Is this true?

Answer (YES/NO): NO